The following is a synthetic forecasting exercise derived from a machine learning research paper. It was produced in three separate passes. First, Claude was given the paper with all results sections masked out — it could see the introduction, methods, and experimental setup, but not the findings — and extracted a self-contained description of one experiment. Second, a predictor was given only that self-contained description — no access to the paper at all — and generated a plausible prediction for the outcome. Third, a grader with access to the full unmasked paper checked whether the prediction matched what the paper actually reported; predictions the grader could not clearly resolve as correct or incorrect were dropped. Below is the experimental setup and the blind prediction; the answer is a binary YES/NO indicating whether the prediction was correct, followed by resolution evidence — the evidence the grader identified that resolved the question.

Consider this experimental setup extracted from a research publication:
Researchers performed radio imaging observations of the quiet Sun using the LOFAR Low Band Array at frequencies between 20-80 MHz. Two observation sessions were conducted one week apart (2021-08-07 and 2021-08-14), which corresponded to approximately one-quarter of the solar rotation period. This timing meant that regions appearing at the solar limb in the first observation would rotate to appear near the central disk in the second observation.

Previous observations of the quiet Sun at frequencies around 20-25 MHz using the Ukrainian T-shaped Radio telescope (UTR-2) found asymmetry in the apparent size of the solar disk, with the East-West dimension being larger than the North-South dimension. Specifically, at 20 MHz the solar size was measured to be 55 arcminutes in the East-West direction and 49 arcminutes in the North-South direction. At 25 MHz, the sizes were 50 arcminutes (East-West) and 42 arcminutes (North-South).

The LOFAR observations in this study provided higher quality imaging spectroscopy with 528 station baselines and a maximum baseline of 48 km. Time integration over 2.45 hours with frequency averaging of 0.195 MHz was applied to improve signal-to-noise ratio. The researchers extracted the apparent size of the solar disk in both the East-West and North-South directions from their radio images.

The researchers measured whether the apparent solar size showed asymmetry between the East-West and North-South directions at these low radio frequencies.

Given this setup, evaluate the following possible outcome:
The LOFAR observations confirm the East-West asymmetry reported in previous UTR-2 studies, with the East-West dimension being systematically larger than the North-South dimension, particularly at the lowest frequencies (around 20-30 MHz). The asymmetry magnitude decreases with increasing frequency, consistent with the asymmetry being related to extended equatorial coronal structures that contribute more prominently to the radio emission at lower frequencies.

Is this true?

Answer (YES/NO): YES